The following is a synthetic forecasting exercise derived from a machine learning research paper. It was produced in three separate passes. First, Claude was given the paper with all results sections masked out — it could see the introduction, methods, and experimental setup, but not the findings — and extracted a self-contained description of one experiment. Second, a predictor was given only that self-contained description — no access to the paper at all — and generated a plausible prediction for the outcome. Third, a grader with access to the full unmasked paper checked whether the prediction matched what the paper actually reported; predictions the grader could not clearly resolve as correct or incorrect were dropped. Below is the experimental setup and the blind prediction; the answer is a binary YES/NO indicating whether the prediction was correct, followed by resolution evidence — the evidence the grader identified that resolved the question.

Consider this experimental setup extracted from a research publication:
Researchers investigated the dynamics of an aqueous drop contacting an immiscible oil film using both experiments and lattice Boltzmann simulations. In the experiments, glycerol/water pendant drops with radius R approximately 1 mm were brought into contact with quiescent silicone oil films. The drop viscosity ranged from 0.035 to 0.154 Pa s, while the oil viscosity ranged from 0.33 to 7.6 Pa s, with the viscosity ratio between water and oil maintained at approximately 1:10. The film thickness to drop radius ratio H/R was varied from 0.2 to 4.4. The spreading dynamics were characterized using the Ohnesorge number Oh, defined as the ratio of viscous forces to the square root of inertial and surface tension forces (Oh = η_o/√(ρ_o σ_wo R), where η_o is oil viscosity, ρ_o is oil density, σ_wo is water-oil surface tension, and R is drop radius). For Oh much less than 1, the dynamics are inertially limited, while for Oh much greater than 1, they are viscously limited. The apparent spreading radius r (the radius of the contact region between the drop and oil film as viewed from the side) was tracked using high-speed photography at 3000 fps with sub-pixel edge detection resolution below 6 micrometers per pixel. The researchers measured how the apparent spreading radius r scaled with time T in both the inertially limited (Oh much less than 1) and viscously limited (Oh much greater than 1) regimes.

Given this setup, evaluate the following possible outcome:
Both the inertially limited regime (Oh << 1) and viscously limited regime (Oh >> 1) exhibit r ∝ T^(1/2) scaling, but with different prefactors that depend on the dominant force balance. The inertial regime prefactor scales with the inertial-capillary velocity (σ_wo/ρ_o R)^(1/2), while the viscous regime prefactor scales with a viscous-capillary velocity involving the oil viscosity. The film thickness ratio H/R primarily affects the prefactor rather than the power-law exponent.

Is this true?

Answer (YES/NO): NO